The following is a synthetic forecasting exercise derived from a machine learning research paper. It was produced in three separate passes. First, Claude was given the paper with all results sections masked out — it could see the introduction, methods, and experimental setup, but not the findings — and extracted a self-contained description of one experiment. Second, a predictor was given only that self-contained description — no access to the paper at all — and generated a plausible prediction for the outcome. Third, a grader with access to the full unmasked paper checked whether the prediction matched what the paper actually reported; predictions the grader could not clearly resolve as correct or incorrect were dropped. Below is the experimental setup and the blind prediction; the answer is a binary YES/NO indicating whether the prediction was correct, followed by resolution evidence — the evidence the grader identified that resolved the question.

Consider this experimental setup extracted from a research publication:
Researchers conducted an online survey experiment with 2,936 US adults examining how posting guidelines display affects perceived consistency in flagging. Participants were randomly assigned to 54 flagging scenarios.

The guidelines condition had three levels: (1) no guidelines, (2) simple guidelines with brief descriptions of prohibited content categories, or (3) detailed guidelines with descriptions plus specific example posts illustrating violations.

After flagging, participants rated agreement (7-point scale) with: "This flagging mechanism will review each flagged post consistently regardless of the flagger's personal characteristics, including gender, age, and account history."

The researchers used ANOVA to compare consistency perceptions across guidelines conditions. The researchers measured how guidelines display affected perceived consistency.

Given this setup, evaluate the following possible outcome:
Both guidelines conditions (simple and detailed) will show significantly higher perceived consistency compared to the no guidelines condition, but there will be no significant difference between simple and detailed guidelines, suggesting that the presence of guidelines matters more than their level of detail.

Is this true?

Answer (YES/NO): NO